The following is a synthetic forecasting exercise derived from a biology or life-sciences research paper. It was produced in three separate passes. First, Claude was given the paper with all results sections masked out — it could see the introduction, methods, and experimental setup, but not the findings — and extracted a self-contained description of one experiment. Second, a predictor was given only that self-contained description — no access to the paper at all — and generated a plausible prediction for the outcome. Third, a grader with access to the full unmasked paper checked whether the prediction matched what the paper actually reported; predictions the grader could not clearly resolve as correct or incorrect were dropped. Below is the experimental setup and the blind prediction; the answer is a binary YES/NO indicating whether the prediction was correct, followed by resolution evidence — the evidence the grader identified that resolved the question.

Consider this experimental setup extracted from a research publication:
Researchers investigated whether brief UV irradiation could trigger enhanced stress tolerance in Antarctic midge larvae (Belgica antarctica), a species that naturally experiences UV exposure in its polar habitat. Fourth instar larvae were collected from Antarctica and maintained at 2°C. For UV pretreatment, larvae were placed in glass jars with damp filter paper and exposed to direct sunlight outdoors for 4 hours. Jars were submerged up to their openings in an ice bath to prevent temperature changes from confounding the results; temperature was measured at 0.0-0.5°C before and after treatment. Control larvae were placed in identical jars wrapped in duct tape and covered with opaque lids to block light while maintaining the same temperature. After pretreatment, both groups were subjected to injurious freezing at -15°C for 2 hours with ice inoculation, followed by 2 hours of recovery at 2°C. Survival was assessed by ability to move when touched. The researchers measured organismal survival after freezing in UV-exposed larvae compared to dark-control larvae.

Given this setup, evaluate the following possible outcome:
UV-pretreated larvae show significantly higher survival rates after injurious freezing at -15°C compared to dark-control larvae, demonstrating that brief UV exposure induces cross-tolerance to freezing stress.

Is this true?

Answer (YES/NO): YES